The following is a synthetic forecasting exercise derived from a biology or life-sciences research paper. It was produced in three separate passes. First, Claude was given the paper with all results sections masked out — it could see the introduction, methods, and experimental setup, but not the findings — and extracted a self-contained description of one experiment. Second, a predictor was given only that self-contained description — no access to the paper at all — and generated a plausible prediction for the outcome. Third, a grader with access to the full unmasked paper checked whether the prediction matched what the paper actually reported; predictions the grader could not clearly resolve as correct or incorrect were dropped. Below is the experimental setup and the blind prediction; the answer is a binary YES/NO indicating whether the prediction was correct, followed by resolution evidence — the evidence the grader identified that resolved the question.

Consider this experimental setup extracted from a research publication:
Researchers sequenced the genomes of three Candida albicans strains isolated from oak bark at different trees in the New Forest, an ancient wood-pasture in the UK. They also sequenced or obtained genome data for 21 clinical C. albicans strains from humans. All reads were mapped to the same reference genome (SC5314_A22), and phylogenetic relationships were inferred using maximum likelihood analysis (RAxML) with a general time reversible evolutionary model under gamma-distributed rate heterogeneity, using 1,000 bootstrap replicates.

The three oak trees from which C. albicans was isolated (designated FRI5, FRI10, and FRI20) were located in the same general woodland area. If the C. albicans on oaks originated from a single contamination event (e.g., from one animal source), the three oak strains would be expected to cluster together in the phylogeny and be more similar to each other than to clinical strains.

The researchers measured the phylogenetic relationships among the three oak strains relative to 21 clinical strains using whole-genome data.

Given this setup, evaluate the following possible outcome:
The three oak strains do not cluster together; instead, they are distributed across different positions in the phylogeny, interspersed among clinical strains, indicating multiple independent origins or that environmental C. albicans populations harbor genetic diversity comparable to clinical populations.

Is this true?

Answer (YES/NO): YES